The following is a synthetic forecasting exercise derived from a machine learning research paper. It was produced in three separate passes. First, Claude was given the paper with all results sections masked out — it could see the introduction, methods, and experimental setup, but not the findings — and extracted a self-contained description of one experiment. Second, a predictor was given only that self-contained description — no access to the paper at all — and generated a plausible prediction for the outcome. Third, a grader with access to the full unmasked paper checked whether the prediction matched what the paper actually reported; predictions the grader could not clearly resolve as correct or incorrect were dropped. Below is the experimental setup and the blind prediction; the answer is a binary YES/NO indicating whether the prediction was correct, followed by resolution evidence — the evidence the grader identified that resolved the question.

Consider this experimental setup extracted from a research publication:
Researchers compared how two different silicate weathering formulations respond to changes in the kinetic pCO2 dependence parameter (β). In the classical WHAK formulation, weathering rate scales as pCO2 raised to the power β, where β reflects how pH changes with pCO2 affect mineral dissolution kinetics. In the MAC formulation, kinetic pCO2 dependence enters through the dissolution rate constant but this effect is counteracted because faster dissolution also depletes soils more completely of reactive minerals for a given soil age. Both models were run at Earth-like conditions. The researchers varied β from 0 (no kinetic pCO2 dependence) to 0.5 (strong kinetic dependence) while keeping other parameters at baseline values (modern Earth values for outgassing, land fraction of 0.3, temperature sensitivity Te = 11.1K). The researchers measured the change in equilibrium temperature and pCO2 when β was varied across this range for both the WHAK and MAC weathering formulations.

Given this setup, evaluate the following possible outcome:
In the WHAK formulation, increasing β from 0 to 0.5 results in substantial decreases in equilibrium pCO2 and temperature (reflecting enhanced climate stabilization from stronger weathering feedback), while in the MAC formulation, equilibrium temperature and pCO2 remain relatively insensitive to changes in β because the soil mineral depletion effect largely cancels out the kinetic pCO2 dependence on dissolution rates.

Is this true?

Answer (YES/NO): YES